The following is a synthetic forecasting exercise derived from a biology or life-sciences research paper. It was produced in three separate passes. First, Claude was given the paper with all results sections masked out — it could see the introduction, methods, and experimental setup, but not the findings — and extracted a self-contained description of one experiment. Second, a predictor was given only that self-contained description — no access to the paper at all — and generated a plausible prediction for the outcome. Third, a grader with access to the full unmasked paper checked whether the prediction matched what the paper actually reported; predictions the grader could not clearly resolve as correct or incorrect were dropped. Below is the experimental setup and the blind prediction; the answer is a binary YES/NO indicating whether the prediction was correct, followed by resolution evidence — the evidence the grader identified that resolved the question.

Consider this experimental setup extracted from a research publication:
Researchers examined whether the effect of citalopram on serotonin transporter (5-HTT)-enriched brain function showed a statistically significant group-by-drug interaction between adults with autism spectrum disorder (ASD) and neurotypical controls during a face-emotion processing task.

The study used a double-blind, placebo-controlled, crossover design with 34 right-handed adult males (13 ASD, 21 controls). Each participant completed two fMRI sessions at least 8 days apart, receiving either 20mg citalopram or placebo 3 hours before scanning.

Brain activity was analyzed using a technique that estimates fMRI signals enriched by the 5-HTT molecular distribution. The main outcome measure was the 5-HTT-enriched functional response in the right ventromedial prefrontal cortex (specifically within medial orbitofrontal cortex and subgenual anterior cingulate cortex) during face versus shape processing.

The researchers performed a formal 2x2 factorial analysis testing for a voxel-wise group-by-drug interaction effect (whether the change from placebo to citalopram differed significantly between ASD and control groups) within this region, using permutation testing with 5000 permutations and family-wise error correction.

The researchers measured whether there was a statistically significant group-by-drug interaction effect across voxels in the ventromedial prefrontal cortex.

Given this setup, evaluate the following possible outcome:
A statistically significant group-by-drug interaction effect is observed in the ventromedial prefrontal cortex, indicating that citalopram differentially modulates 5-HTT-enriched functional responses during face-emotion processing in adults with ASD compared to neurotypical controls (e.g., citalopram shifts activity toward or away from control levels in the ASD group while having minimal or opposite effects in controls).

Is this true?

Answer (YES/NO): NO